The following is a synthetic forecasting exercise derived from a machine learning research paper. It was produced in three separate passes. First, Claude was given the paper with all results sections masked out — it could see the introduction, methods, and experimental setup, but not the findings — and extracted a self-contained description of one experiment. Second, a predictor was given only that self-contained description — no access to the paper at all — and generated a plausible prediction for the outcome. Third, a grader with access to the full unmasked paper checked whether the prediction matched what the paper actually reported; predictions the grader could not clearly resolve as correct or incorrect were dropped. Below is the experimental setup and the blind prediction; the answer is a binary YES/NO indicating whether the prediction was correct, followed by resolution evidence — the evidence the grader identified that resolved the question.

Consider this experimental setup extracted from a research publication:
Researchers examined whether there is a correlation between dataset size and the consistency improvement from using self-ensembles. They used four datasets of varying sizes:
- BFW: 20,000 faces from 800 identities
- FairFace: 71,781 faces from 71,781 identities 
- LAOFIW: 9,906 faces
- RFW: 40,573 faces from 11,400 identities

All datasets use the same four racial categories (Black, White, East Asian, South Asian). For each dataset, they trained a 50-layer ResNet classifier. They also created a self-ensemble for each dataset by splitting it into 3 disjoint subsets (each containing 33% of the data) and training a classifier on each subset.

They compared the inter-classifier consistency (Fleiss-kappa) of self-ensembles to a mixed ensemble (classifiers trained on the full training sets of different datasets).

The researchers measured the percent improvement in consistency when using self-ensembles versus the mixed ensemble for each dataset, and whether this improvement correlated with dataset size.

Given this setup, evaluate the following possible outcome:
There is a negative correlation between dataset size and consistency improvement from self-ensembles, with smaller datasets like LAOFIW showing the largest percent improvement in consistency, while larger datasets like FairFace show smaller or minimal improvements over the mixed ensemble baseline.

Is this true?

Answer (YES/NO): NO